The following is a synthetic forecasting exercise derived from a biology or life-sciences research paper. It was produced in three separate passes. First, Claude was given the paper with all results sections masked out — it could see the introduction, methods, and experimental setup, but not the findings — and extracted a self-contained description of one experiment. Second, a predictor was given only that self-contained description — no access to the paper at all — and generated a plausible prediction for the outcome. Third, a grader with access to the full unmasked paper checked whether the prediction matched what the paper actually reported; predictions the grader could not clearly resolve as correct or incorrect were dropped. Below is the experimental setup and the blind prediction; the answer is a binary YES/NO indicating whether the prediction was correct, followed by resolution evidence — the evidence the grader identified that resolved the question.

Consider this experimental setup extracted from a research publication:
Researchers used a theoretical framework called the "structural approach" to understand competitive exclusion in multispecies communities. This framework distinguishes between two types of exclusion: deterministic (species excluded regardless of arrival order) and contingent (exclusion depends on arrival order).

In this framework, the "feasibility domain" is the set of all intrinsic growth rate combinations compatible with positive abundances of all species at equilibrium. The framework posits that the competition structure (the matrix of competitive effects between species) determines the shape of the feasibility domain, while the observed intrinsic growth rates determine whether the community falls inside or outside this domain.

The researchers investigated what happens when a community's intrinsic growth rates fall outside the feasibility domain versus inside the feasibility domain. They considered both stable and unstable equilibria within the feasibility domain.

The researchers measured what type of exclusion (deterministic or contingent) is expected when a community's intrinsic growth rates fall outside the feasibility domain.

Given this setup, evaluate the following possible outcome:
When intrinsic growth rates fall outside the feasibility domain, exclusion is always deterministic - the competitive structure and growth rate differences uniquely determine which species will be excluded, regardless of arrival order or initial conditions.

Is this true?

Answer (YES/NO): YES